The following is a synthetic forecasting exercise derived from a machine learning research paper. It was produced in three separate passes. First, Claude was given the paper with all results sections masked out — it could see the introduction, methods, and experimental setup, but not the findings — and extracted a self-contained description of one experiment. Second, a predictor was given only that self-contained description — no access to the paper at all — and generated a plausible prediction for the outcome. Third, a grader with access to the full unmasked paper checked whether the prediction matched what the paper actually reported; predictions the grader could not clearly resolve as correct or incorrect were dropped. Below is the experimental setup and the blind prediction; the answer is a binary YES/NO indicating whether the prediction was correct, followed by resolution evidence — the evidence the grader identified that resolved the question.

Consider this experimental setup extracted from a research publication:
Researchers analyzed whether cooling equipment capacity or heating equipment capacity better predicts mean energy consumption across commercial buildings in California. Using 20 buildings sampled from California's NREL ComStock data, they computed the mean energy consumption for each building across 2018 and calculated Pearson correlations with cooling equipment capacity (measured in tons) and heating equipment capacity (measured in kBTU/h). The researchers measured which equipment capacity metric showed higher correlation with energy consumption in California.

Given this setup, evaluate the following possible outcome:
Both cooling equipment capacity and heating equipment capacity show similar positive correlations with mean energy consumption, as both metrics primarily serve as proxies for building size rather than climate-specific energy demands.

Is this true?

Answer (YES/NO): NO